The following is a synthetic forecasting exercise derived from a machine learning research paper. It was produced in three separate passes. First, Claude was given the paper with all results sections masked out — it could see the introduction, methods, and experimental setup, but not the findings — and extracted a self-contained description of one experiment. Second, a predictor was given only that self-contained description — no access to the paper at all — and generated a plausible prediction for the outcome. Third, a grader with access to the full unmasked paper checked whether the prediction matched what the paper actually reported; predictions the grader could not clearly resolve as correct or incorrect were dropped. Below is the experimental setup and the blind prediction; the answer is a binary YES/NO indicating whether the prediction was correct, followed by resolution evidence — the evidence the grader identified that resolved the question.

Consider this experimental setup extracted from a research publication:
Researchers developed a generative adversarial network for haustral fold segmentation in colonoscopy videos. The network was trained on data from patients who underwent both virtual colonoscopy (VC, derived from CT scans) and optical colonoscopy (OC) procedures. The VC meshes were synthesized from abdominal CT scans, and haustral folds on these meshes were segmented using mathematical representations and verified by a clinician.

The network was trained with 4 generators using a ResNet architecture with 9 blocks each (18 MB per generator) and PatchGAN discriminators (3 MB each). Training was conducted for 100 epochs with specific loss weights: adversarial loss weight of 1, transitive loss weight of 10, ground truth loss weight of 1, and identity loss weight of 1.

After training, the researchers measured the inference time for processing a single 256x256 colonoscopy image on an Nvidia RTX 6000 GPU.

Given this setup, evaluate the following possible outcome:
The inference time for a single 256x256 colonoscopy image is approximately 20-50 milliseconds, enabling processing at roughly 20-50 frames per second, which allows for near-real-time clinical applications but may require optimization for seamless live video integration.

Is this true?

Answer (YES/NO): YES